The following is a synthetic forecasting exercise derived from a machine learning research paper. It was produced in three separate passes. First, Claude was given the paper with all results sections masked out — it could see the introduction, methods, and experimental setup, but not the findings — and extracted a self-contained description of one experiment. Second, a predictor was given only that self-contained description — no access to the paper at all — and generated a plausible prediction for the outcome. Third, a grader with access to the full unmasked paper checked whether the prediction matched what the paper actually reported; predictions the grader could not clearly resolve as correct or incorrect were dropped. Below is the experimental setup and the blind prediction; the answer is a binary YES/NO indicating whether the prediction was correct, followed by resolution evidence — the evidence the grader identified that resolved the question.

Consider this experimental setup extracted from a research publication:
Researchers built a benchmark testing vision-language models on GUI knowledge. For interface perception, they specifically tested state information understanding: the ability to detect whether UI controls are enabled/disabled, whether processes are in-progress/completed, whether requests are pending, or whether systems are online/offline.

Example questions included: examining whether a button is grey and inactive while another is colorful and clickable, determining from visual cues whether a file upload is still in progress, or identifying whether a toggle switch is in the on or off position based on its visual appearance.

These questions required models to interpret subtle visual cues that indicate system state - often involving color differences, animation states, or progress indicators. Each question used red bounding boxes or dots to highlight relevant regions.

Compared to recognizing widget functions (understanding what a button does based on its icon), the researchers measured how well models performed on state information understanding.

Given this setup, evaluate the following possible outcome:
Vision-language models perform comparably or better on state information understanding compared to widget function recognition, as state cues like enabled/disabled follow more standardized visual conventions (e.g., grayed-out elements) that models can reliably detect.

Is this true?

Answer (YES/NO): NO